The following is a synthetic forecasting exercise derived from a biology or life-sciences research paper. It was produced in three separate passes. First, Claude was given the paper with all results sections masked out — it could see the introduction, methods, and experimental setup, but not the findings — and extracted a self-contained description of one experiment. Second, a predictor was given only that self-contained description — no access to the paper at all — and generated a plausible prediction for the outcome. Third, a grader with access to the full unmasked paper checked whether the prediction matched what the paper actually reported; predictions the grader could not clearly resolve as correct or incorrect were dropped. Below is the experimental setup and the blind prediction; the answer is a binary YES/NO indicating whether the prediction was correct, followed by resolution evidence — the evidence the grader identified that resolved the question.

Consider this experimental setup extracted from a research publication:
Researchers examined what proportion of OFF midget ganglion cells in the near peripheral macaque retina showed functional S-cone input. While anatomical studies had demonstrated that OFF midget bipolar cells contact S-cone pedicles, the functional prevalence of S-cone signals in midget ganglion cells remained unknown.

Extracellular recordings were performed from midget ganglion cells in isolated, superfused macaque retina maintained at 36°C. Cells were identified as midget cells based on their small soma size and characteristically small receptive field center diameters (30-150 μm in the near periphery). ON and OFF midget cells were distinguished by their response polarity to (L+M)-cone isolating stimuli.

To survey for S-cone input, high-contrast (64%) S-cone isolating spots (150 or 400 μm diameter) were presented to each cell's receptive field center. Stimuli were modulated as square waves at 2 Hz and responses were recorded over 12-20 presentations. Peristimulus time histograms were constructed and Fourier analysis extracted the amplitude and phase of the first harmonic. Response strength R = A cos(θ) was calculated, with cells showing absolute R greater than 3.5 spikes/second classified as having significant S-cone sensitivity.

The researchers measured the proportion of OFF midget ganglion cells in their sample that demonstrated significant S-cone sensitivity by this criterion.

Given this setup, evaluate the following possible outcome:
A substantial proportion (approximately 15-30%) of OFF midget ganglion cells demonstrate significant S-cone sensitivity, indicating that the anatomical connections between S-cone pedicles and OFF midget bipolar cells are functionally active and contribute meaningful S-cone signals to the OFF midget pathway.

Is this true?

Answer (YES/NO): NO